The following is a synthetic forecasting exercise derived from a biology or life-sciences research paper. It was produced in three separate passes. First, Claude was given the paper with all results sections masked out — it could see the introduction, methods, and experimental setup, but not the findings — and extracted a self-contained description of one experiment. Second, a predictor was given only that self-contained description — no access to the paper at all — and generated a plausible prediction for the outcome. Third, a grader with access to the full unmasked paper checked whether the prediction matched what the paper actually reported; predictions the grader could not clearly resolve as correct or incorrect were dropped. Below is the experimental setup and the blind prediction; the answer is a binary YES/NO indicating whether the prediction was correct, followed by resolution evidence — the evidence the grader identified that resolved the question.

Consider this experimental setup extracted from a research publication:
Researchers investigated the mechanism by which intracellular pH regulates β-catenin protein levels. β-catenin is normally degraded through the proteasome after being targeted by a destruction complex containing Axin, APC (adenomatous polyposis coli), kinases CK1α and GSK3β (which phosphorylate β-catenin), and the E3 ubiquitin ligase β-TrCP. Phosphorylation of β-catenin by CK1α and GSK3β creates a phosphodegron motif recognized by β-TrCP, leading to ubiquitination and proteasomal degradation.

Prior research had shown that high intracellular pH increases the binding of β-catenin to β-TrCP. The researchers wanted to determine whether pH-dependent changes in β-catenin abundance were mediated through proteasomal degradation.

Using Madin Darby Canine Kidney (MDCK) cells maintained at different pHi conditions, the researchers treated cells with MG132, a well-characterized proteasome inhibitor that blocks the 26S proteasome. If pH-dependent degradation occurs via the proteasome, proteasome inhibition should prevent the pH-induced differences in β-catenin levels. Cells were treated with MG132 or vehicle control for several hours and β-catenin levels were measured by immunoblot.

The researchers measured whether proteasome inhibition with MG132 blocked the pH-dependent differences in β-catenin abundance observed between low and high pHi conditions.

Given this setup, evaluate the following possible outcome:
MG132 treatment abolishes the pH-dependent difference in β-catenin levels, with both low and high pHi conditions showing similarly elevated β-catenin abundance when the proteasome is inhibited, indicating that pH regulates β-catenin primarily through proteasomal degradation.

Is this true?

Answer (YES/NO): YES